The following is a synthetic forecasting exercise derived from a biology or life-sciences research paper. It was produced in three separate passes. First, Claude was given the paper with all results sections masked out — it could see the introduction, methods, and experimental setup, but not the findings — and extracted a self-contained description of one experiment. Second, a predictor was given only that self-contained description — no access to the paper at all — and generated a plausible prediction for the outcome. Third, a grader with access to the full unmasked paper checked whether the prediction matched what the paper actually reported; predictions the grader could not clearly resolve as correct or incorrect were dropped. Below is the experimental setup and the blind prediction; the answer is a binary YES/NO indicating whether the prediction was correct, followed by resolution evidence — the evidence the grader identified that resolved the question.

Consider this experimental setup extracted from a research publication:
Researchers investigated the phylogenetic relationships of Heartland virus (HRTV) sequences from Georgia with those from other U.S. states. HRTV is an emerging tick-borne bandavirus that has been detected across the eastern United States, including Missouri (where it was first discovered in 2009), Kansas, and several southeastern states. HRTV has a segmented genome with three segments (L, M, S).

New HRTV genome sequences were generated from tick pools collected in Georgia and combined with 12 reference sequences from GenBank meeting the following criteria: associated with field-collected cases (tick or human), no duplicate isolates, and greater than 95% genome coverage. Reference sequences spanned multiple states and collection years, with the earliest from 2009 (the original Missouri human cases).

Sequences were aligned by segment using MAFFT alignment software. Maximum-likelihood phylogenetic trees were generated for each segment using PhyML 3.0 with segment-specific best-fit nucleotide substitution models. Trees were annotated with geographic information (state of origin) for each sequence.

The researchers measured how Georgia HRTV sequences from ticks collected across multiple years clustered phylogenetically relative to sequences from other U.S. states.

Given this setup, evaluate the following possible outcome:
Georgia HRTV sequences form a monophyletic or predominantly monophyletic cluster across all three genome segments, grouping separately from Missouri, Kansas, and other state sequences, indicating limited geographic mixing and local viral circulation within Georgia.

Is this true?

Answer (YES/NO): YES